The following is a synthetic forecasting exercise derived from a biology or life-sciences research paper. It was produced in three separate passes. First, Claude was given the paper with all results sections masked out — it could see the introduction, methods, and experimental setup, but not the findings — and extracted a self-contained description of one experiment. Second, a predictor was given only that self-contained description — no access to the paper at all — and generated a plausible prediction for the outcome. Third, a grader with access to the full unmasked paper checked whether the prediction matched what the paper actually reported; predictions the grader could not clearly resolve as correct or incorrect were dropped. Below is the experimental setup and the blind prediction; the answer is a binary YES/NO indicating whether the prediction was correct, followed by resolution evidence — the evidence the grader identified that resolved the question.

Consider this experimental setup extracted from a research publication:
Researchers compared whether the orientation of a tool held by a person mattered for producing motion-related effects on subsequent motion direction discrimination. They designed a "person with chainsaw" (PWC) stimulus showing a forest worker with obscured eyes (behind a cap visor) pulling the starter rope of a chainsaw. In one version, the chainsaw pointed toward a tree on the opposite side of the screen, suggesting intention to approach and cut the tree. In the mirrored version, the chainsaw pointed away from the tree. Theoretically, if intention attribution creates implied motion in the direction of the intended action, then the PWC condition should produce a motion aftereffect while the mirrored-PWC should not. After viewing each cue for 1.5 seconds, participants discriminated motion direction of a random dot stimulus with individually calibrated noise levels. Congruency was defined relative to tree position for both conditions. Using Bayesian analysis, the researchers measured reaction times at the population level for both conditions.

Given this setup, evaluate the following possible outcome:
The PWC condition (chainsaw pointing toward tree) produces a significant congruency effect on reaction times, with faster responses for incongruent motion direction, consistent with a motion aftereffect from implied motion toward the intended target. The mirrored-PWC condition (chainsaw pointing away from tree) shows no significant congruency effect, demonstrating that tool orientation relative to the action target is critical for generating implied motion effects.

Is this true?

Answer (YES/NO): NO